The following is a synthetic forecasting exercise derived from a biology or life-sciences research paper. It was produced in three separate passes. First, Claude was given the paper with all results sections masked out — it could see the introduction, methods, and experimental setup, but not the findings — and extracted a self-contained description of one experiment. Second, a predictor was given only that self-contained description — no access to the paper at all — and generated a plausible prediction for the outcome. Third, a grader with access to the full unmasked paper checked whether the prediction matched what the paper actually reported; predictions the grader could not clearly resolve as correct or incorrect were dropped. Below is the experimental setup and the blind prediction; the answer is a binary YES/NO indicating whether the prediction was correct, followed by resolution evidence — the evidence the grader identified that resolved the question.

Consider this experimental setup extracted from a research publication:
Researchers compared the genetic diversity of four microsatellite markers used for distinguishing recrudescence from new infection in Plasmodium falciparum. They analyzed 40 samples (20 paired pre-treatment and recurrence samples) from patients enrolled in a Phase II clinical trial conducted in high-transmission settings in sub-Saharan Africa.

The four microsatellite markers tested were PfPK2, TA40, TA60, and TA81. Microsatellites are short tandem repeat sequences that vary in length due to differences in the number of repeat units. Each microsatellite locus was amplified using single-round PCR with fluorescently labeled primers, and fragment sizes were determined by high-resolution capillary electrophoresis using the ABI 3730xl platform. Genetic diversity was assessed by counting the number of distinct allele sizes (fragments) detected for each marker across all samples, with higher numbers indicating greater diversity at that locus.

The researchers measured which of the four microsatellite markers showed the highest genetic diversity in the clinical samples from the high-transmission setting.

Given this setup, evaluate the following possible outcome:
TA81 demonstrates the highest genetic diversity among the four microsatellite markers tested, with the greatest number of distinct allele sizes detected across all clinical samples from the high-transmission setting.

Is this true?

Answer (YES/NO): NO